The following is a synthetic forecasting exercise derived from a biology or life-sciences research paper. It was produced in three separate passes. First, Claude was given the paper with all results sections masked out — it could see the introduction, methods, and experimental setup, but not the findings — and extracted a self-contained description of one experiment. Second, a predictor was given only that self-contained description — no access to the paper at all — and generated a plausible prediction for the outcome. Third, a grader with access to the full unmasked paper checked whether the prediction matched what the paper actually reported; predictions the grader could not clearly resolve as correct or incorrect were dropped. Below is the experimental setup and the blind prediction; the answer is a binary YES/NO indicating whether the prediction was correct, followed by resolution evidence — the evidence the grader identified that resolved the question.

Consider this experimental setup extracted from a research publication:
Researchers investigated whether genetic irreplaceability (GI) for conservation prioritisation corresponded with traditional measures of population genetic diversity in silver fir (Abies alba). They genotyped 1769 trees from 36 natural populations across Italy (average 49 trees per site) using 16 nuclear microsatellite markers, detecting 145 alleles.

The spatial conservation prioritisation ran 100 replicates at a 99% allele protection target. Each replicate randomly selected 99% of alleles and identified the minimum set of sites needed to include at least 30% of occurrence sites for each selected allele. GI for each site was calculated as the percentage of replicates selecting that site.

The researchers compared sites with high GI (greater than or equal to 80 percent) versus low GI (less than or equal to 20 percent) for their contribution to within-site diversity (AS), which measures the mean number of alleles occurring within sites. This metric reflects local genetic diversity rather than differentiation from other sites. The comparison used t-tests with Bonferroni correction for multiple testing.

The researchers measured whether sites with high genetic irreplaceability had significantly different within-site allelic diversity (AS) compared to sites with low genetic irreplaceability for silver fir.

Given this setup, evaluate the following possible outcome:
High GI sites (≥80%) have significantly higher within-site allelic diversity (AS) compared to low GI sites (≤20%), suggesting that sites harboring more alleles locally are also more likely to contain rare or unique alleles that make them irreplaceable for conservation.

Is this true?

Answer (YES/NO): NO